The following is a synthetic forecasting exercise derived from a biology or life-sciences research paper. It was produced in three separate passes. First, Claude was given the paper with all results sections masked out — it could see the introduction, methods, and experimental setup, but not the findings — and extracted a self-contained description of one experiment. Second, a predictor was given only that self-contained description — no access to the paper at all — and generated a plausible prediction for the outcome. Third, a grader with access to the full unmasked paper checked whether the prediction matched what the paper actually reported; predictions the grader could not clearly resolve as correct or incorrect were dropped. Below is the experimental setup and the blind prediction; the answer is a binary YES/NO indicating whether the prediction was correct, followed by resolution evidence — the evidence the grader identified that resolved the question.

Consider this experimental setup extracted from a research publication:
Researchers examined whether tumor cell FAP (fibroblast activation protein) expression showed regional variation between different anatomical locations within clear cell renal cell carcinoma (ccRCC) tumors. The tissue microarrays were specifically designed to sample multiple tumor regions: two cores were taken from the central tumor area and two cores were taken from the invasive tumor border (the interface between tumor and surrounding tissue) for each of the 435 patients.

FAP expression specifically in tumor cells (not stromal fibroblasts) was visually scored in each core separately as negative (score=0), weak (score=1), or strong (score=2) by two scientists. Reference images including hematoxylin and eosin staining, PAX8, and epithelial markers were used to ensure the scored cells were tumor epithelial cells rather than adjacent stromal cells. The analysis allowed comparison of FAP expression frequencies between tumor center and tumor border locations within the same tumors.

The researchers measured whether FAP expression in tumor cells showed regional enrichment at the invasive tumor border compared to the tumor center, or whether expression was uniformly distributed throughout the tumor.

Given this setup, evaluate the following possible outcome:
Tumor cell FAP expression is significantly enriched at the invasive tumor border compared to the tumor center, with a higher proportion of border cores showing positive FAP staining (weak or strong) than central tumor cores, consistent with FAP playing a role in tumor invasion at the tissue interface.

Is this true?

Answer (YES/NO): YES